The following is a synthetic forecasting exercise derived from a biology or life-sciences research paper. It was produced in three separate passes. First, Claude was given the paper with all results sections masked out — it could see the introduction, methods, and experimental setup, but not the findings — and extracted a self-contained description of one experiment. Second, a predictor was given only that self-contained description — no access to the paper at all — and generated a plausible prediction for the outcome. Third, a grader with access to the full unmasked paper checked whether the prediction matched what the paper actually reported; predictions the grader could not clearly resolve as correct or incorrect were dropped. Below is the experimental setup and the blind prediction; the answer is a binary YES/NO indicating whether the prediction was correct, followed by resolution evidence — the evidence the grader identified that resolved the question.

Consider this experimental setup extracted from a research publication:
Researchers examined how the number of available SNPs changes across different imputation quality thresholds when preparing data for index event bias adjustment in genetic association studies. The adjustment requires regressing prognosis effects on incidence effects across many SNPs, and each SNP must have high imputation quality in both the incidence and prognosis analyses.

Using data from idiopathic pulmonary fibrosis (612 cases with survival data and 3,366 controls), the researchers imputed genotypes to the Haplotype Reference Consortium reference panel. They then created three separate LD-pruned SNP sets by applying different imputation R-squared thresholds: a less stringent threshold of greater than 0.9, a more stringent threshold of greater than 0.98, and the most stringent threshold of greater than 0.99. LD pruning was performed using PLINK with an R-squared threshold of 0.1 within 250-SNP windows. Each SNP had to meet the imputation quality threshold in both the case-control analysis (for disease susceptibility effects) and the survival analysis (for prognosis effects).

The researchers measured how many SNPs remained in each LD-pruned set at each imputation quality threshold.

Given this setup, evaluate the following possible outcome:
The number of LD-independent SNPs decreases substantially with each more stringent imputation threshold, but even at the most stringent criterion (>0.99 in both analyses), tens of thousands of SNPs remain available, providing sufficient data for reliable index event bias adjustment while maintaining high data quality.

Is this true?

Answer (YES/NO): YES